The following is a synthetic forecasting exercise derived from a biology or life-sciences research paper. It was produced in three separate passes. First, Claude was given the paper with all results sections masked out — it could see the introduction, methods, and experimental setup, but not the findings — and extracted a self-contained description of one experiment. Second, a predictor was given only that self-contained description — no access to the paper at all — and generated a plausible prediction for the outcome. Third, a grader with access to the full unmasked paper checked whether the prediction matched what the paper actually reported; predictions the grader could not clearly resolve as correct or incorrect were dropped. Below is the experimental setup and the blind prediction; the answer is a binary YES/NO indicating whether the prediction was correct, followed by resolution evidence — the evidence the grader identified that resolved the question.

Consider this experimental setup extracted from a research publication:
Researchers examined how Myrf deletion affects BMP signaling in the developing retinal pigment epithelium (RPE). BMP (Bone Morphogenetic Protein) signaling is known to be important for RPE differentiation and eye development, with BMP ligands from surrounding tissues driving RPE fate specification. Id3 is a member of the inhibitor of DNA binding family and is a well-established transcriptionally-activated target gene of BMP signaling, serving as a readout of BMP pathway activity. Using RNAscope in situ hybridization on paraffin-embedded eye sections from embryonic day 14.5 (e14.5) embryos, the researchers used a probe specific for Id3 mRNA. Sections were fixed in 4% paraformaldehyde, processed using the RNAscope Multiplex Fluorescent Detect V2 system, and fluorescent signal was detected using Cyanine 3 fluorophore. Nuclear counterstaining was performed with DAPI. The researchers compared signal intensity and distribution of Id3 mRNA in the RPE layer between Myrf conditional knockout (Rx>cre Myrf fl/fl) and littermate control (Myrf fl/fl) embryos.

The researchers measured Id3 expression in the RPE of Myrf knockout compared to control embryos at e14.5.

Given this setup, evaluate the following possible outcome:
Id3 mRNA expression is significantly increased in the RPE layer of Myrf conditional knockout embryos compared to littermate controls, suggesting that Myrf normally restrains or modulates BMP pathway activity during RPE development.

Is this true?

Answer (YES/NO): YES